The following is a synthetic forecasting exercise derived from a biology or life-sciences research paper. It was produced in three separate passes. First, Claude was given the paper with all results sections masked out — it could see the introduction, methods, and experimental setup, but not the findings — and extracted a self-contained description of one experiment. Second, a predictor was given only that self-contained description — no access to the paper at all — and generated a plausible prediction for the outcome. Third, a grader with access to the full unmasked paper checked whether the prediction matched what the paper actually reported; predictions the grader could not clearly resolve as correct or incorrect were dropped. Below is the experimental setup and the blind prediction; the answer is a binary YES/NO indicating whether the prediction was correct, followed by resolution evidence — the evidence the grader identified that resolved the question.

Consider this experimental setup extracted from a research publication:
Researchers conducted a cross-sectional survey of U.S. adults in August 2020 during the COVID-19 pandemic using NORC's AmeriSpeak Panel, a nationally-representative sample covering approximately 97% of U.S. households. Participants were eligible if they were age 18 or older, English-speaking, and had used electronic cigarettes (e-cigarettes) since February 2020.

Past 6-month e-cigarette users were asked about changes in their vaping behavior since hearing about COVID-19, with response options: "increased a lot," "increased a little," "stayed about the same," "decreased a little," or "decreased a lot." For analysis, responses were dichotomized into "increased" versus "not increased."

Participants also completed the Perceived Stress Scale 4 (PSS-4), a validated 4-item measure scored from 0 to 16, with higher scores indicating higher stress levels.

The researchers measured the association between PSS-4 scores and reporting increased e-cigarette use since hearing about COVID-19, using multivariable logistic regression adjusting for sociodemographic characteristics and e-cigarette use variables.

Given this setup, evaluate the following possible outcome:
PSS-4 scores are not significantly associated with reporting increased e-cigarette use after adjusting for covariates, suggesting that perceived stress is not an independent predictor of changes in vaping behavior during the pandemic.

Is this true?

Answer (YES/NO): YES